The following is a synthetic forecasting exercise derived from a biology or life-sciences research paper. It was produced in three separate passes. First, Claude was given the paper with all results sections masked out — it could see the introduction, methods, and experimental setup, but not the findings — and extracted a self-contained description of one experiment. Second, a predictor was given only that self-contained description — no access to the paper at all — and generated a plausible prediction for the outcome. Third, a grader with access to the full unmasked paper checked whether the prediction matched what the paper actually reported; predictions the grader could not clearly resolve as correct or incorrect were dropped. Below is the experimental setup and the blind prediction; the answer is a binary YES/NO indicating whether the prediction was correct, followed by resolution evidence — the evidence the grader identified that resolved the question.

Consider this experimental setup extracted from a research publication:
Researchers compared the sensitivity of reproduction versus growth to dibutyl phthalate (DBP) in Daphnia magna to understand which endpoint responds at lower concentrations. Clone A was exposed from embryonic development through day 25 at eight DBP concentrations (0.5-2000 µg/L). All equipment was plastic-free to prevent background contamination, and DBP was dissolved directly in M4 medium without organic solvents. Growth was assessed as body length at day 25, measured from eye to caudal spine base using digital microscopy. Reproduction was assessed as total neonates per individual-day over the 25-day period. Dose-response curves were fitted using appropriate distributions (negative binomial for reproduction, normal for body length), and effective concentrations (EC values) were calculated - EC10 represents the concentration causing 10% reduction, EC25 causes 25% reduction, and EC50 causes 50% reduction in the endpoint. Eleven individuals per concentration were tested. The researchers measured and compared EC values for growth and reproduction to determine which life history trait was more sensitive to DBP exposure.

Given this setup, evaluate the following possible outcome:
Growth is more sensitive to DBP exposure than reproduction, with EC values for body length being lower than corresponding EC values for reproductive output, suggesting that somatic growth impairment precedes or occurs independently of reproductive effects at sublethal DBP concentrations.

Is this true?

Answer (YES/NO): NO